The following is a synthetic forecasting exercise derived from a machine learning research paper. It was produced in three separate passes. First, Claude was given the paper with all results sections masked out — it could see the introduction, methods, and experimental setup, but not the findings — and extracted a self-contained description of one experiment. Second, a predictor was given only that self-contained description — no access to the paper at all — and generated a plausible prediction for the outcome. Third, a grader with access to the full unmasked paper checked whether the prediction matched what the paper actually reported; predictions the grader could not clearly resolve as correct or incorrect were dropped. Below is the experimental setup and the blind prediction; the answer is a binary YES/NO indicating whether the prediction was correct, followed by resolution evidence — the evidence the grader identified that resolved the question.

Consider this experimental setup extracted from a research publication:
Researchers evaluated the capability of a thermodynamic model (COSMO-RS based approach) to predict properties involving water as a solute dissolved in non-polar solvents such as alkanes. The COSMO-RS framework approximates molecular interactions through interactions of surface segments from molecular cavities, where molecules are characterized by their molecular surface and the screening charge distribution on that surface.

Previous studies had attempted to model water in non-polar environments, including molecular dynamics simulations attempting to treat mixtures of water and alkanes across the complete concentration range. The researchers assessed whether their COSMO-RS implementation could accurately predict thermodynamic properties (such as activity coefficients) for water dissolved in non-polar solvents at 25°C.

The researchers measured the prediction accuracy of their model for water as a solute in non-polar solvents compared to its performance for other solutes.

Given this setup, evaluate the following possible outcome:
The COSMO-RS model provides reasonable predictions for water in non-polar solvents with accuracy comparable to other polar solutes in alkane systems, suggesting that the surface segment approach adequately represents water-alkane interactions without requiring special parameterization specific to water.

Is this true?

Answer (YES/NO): NO